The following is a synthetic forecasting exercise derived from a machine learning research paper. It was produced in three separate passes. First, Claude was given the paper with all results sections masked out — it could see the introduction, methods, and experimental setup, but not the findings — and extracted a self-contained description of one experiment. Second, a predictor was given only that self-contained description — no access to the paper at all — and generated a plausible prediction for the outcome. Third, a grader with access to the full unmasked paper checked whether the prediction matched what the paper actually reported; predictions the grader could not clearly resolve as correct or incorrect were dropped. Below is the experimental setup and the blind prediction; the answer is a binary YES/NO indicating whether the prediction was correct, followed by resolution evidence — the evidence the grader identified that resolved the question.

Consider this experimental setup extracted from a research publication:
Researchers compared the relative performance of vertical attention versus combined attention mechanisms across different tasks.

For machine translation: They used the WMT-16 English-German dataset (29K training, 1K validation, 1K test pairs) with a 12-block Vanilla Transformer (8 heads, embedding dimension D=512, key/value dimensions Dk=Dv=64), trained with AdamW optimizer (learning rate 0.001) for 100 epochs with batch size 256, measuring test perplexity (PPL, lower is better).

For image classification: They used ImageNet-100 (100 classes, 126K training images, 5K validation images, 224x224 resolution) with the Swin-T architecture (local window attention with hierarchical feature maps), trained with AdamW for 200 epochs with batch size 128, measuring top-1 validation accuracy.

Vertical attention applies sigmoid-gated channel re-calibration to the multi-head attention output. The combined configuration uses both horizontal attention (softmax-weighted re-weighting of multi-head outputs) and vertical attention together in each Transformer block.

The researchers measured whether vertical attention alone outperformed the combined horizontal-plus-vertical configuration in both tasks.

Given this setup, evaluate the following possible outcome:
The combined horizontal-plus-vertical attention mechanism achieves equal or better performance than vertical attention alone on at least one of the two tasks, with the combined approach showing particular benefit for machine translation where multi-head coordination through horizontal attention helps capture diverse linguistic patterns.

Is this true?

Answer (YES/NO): NO